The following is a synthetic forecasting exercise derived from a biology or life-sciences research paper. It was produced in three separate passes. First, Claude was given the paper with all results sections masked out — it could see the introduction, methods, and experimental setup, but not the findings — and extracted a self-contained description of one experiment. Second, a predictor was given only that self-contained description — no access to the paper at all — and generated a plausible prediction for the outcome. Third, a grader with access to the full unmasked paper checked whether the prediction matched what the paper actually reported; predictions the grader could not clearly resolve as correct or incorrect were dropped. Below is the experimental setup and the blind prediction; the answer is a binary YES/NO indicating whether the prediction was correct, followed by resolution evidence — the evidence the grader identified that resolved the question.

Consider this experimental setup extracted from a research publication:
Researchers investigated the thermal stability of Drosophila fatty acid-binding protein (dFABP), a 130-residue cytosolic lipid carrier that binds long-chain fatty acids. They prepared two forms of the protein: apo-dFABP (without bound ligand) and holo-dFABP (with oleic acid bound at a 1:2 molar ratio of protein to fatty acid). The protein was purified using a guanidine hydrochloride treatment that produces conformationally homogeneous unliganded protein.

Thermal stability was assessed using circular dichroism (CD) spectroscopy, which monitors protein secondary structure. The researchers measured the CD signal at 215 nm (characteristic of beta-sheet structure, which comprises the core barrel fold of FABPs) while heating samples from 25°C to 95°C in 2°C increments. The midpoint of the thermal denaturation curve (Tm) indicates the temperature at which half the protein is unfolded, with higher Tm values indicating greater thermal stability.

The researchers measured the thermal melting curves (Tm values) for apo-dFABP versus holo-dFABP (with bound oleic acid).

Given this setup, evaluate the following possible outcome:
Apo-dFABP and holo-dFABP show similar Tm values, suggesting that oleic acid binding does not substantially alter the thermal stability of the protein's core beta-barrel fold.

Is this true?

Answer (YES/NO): NO